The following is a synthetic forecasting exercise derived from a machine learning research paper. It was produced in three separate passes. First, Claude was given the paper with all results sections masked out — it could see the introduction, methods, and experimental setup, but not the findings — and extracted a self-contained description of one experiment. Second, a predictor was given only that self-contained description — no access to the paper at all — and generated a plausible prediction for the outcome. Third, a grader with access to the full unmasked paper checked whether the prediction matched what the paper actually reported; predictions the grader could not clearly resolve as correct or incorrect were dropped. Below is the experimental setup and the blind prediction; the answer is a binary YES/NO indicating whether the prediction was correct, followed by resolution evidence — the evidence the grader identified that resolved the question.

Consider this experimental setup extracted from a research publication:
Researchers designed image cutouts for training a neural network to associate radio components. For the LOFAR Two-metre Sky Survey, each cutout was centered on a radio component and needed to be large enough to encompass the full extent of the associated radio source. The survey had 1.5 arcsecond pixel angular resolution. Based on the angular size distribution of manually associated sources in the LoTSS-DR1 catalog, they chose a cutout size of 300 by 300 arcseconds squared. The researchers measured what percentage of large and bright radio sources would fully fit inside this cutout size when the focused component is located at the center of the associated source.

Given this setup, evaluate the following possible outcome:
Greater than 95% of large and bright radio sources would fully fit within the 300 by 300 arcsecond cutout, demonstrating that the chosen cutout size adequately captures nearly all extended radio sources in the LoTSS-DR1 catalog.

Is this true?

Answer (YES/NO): YES